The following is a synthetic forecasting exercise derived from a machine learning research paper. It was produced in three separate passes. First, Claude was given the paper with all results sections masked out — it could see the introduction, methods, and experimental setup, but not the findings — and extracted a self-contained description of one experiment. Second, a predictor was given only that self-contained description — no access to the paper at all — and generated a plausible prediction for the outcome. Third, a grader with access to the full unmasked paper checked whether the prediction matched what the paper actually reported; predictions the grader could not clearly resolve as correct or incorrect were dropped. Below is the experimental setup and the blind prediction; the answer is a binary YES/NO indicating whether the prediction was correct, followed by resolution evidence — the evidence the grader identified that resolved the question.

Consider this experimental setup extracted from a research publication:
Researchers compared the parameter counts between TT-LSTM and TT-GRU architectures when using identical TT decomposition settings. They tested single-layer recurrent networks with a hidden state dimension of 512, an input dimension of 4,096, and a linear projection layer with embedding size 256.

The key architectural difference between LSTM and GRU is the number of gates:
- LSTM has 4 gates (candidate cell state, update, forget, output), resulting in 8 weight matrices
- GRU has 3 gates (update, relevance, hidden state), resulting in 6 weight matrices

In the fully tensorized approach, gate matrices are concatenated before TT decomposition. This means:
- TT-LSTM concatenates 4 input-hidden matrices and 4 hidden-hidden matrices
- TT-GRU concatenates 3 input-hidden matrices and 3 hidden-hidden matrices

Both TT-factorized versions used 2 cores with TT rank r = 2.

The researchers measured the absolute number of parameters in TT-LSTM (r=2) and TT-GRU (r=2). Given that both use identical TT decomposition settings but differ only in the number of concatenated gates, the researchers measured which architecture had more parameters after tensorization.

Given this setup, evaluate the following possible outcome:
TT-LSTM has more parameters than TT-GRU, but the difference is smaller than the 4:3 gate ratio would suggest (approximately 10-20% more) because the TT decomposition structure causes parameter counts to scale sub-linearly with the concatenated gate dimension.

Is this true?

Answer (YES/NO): YES